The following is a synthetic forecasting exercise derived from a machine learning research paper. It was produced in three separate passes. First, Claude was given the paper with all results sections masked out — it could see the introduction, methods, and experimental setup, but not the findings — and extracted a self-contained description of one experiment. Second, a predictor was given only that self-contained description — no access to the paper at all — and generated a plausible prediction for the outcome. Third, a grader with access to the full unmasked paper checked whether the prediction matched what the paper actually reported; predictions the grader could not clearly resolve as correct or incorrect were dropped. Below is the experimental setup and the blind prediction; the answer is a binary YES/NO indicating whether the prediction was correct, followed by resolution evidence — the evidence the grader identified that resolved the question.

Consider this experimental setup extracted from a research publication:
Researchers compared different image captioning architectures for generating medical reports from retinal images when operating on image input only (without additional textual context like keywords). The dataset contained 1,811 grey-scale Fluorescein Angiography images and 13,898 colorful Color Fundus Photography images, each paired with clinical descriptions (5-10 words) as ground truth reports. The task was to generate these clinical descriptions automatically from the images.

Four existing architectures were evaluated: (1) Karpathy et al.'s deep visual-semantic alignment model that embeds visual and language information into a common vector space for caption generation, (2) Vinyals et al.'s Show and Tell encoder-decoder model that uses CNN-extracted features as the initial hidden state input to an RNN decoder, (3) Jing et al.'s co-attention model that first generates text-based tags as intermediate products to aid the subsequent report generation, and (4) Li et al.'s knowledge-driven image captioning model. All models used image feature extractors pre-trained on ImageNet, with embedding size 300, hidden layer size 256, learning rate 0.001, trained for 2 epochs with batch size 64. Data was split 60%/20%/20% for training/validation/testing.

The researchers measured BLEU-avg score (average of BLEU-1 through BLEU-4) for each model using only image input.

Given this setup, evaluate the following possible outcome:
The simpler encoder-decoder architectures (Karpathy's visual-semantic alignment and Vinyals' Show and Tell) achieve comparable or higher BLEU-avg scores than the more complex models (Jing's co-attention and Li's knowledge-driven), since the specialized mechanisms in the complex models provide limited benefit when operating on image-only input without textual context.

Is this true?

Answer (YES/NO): NO